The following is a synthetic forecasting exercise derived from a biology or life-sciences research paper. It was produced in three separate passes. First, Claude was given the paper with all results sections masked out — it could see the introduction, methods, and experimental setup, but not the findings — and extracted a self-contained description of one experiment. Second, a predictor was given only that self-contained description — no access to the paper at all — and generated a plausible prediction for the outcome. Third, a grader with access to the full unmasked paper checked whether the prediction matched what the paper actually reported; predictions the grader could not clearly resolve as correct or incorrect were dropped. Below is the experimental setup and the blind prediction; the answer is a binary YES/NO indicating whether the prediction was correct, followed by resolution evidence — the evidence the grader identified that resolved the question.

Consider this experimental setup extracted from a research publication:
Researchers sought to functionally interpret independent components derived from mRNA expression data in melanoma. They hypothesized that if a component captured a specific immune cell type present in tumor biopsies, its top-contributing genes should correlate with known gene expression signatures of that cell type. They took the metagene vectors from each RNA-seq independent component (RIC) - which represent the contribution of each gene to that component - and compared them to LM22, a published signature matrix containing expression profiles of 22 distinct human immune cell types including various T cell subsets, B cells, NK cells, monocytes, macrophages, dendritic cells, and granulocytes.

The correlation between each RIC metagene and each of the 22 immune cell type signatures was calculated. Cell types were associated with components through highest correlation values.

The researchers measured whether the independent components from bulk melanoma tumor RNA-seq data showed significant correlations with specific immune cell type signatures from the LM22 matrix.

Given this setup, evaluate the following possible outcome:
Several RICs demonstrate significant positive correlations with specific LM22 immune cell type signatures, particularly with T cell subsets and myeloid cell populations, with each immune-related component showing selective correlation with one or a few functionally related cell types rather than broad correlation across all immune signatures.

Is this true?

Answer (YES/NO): NO